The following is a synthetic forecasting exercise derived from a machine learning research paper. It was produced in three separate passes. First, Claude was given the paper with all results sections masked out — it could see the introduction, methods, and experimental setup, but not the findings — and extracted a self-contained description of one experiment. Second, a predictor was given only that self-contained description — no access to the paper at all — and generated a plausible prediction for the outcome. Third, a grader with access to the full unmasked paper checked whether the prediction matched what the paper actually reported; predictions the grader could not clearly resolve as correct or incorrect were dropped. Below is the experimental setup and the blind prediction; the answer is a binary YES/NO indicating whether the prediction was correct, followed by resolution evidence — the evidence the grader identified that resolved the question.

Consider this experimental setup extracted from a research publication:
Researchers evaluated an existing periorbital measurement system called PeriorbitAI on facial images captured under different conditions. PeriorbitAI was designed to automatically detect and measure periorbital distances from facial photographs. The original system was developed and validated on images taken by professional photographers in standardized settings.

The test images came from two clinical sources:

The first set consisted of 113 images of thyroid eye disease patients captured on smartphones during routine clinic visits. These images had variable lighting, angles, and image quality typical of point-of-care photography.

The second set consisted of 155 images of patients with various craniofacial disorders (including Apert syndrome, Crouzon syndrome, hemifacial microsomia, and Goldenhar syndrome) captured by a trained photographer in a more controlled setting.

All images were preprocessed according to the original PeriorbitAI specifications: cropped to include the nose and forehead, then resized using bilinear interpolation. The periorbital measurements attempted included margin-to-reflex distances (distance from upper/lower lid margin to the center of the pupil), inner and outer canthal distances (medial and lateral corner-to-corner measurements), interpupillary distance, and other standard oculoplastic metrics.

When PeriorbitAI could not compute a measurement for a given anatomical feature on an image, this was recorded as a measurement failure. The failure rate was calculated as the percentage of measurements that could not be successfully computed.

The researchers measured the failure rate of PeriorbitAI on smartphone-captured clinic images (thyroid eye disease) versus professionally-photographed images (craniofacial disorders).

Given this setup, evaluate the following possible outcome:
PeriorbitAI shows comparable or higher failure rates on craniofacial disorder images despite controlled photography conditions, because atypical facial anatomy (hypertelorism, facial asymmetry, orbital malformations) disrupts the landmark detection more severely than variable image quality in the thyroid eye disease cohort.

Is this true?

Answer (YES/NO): NO